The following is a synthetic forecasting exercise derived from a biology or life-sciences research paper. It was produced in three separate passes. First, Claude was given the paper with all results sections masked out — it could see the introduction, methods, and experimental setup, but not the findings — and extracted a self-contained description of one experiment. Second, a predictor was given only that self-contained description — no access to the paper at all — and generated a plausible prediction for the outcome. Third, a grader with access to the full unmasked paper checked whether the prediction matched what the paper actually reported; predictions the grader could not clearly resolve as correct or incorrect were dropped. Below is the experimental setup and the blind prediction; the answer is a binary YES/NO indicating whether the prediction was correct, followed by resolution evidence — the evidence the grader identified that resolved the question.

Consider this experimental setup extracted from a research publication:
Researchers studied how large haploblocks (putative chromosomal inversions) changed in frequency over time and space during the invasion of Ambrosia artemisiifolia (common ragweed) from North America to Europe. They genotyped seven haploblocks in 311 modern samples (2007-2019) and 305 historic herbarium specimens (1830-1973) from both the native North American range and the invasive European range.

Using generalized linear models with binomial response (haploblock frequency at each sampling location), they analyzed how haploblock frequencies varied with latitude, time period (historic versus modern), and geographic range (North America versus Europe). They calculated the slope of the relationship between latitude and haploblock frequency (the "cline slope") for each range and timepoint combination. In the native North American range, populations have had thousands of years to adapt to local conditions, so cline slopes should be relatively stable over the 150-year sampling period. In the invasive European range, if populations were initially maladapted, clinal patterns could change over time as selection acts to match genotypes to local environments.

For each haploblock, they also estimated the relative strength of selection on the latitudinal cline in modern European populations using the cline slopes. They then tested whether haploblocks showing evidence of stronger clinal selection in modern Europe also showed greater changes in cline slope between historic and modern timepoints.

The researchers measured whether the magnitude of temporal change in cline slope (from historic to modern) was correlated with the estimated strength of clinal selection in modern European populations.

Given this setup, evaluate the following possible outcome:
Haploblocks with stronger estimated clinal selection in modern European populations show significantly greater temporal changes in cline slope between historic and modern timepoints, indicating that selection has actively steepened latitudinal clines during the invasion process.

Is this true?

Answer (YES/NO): YES